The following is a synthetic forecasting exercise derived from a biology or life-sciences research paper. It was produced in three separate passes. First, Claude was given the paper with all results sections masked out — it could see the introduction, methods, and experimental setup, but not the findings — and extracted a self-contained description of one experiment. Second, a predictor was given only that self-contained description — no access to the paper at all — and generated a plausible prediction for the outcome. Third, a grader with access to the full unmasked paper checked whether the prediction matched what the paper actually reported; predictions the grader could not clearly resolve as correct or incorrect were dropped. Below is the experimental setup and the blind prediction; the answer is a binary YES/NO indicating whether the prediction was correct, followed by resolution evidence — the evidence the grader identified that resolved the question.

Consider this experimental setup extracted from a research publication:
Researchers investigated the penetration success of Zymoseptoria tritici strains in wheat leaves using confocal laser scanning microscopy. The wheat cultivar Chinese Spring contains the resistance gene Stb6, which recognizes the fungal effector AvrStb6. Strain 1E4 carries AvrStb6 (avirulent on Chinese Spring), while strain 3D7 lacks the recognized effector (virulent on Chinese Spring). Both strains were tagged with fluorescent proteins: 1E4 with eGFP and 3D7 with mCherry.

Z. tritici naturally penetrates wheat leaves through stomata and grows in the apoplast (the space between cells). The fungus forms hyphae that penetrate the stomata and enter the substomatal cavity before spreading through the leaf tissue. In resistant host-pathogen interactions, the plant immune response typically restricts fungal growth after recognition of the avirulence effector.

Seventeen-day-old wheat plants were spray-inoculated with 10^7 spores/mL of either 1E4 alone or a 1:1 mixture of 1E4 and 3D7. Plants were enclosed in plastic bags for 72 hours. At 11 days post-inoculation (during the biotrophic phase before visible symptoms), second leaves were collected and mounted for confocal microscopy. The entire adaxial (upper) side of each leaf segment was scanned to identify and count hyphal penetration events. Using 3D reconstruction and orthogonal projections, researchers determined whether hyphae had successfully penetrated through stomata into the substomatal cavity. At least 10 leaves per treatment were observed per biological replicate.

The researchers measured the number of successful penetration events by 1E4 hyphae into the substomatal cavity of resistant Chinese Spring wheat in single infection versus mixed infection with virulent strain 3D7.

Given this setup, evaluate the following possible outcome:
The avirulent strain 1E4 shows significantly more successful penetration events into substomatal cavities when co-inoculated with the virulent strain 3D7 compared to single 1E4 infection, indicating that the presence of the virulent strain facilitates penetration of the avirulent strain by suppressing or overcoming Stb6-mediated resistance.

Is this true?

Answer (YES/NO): NO